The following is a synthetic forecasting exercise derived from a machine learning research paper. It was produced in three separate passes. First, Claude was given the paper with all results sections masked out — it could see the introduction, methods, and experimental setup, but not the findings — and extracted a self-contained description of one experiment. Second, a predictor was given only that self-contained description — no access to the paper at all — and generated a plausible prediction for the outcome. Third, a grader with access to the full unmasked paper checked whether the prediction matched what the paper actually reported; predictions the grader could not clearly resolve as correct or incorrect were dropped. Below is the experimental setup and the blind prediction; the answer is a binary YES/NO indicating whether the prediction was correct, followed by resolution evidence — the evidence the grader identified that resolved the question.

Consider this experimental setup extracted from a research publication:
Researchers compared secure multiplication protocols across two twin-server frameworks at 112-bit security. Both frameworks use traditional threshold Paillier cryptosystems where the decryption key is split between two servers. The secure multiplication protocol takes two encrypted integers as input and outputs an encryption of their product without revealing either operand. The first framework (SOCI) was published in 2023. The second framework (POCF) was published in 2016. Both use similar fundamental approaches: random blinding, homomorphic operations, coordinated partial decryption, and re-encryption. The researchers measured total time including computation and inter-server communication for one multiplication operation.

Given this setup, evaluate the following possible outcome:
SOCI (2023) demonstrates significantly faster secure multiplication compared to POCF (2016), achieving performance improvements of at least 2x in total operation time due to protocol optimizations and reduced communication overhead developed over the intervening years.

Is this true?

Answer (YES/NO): NO